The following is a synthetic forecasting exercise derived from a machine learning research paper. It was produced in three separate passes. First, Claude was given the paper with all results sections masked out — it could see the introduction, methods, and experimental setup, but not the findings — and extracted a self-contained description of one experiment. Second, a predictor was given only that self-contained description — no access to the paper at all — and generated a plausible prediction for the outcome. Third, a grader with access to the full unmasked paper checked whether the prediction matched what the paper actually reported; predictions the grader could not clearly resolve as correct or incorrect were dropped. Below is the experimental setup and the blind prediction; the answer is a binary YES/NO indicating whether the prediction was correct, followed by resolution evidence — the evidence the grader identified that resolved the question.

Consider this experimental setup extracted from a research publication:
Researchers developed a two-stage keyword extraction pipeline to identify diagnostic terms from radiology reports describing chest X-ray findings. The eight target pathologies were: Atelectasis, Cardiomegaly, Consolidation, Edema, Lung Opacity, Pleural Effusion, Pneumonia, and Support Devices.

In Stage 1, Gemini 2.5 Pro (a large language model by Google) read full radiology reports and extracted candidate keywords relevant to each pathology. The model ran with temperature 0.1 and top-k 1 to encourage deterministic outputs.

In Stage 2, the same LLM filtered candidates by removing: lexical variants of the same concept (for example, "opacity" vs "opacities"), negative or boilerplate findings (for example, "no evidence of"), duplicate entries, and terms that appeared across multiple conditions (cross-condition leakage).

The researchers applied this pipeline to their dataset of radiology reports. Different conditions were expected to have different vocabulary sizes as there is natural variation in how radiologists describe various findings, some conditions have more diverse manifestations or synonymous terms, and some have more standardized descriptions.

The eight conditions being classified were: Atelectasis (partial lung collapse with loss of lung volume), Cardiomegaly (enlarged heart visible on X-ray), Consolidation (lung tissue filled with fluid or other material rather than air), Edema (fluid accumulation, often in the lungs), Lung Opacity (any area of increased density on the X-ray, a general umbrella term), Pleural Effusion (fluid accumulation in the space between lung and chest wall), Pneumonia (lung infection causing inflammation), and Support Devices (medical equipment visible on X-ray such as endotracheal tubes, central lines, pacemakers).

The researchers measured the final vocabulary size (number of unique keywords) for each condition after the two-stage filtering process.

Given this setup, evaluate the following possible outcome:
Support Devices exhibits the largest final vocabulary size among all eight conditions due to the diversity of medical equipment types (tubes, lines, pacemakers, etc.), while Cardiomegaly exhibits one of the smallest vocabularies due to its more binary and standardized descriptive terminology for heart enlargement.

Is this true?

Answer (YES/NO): NO